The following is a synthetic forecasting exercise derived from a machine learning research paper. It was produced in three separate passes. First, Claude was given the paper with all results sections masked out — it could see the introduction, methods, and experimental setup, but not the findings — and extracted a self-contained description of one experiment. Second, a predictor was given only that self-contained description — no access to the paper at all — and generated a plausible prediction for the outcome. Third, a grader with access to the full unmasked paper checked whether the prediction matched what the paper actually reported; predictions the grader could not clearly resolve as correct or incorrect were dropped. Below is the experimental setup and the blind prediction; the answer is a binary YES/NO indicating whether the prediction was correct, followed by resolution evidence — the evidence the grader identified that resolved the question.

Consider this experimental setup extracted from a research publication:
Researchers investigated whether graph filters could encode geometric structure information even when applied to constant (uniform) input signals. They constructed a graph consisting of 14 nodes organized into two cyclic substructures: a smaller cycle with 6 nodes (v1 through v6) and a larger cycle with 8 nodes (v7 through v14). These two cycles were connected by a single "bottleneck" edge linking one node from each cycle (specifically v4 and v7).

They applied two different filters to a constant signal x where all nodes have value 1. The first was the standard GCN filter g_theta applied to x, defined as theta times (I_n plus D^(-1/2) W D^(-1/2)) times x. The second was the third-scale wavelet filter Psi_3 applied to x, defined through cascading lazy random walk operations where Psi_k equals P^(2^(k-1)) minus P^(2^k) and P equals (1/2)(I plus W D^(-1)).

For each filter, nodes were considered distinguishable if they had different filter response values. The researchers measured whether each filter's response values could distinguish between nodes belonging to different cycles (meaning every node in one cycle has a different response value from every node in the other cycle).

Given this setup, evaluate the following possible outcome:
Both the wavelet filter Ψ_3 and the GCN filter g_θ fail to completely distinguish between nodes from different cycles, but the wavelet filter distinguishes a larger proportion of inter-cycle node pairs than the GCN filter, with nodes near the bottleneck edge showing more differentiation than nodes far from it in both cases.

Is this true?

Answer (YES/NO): NO